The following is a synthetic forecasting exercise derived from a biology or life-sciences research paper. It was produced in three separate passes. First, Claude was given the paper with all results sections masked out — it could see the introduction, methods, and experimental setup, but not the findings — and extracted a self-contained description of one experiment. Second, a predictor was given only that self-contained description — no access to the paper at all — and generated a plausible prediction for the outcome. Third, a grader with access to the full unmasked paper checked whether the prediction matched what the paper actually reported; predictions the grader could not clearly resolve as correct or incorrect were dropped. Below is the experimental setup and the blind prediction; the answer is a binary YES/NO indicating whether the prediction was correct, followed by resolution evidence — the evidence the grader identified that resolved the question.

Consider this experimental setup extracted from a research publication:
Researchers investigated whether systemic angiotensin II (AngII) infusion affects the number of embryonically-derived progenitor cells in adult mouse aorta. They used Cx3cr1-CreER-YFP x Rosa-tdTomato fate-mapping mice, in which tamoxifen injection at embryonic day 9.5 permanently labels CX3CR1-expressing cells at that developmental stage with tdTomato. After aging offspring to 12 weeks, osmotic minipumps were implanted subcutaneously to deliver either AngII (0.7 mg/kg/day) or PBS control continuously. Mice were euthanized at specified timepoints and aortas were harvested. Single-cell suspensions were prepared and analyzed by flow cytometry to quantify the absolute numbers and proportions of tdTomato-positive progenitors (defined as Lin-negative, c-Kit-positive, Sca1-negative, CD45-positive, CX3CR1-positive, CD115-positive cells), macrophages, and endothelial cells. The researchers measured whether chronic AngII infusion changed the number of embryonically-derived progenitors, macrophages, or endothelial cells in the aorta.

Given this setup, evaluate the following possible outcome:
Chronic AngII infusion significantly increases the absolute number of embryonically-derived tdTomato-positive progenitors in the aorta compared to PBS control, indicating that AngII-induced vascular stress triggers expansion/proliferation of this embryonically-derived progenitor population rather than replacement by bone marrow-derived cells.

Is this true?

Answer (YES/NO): NO